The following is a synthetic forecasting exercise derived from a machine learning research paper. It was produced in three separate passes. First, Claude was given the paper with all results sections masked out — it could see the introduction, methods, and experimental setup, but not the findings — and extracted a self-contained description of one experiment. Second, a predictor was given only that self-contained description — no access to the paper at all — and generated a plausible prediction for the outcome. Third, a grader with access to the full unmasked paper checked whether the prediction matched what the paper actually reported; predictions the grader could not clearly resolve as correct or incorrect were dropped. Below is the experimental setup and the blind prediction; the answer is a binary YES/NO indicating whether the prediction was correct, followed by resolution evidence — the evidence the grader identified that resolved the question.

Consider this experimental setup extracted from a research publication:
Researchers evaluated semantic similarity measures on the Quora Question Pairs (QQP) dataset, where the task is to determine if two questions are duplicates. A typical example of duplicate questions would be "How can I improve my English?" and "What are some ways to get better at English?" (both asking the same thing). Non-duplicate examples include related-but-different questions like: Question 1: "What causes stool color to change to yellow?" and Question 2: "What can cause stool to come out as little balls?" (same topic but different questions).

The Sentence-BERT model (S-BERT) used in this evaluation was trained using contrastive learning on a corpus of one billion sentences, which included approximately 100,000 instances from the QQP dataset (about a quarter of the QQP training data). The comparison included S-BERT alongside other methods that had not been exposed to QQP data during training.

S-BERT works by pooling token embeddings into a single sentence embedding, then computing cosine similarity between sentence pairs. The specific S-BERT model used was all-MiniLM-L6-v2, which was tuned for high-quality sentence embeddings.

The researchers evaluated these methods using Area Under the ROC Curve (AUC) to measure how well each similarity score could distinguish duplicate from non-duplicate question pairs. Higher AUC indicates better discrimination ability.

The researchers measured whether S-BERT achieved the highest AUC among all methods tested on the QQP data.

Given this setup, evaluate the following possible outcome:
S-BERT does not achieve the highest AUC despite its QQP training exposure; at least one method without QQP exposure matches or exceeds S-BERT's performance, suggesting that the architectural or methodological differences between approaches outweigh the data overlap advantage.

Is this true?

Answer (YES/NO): YES